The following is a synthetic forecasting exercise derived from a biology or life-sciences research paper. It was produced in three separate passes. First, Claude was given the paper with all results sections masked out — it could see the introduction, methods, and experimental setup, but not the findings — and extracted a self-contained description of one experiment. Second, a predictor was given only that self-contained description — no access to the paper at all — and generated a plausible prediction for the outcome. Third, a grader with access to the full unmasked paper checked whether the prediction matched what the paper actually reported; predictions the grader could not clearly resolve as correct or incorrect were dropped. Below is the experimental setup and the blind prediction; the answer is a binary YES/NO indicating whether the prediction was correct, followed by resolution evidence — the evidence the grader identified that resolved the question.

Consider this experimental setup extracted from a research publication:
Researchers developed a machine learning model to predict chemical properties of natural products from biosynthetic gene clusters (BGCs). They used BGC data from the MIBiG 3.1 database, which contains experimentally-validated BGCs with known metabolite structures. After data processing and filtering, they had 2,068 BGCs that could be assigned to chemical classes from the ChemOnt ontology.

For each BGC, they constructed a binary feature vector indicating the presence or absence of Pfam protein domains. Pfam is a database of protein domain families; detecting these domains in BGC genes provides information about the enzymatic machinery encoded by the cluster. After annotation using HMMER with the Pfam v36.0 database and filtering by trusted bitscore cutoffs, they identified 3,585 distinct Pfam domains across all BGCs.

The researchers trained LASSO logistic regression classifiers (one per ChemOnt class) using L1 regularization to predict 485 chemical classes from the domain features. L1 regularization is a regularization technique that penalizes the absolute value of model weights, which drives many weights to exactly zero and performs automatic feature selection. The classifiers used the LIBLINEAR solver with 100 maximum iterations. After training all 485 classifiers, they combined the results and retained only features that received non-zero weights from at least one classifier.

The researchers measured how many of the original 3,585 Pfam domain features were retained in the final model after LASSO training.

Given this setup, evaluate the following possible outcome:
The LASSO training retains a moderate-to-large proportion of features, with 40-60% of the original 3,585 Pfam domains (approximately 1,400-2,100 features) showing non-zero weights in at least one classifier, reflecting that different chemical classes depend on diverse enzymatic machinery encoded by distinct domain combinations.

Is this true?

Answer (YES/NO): YES